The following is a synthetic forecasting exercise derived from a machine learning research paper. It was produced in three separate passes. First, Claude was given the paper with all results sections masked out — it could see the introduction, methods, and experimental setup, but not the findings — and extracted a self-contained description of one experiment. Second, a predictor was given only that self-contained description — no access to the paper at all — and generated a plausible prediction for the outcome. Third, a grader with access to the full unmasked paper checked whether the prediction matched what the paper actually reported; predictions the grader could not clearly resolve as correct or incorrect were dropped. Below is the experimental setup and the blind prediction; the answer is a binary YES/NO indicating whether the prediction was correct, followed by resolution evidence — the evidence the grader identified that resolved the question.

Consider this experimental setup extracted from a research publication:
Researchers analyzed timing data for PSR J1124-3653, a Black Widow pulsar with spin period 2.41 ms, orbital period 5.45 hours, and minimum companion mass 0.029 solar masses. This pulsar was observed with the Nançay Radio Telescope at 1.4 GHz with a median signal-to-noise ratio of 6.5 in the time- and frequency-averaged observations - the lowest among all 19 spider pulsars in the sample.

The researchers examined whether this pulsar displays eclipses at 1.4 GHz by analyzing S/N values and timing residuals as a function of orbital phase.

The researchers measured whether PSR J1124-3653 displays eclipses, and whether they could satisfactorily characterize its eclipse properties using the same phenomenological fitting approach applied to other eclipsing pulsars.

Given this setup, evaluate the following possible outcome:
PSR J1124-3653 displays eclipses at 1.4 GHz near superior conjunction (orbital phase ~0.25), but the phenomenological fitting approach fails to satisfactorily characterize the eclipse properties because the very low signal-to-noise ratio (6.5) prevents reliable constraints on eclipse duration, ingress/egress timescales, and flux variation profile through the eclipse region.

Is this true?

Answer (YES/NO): YES